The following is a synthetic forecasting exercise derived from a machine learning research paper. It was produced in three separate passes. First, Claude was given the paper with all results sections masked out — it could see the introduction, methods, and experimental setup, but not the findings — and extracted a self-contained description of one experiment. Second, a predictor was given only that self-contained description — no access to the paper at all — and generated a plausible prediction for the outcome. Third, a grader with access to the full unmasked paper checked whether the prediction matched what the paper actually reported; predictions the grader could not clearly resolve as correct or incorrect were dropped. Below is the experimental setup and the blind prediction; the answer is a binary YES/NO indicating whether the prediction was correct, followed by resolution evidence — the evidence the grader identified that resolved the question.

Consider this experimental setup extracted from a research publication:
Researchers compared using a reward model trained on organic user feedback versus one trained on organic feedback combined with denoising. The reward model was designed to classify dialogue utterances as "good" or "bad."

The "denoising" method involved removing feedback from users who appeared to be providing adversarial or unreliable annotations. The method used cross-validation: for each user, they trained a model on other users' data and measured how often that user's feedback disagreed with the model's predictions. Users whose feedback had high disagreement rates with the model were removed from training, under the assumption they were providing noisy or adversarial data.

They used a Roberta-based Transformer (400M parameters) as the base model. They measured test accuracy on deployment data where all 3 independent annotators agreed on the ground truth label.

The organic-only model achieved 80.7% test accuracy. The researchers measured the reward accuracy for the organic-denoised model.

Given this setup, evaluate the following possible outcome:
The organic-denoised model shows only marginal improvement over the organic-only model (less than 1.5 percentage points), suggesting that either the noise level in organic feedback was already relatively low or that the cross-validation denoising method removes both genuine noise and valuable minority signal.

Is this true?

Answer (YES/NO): YES